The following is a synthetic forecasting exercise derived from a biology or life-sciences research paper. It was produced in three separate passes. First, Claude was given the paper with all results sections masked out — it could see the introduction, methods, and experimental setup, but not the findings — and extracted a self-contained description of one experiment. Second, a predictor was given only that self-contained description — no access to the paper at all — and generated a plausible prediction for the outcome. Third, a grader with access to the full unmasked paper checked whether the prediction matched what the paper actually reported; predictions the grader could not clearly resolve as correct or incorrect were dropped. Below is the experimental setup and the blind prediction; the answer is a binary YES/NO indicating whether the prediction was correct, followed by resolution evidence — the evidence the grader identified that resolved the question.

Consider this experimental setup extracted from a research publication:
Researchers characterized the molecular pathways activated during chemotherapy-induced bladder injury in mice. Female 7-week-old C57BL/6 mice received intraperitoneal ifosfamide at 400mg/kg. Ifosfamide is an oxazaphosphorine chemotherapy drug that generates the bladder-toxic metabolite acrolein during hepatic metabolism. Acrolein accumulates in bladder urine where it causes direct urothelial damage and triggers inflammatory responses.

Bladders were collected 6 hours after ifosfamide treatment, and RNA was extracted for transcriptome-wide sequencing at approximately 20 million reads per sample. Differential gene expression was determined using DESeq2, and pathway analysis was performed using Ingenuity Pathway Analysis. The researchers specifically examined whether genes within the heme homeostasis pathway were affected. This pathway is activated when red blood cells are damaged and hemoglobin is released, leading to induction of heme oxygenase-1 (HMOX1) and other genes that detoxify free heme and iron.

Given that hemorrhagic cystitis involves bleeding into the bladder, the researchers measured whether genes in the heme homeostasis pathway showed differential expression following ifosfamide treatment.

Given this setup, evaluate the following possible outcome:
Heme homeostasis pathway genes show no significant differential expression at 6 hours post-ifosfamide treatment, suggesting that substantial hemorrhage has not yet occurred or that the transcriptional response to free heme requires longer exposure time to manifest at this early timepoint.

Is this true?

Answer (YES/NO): NO